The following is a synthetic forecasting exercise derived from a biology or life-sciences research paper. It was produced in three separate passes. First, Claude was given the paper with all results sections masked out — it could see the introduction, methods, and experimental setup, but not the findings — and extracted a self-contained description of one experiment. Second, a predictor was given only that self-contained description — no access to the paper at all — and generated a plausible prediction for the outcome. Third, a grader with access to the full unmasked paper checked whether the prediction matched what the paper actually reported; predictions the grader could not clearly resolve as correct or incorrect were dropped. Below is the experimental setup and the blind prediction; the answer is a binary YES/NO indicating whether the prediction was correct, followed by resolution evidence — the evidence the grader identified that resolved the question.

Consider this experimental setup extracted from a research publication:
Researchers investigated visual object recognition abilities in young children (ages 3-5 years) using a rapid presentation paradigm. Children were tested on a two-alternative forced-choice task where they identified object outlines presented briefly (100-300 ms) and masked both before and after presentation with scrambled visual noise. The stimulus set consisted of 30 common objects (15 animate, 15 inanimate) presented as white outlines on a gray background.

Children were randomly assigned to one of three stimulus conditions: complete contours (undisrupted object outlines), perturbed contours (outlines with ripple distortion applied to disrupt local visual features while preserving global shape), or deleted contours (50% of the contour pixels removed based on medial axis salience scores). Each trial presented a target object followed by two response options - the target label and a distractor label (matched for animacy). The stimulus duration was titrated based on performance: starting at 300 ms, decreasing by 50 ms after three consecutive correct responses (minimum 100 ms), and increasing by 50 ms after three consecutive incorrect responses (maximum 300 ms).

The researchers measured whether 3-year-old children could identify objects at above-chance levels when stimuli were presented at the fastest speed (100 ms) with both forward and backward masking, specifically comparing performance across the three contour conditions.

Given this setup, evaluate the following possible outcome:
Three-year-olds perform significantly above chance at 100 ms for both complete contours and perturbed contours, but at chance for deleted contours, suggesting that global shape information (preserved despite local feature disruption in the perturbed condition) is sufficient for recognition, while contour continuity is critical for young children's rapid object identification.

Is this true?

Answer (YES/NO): NO